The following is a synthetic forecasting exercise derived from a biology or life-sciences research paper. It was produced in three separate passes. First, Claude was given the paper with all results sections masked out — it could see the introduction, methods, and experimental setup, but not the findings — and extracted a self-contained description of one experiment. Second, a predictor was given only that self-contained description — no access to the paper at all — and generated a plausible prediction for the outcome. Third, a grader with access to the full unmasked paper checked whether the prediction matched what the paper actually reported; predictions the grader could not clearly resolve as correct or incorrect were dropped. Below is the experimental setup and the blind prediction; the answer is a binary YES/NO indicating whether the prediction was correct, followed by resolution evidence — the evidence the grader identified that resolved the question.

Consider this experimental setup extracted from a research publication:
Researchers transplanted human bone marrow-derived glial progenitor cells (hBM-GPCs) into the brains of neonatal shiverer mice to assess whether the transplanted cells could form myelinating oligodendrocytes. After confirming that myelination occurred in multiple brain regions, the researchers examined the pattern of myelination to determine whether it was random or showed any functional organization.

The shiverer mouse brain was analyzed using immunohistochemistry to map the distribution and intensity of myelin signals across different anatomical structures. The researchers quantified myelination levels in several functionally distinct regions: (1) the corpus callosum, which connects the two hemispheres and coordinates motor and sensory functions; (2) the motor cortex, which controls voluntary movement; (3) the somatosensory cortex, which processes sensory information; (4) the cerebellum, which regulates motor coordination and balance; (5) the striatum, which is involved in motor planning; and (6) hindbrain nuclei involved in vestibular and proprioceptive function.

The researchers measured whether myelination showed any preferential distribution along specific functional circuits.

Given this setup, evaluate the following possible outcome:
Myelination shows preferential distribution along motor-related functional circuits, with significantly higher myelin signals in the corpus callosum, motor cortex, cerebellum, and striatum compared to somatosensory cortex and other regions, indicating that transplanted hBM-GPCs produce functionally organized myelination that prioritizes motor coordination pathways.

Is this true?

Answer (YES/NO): NO